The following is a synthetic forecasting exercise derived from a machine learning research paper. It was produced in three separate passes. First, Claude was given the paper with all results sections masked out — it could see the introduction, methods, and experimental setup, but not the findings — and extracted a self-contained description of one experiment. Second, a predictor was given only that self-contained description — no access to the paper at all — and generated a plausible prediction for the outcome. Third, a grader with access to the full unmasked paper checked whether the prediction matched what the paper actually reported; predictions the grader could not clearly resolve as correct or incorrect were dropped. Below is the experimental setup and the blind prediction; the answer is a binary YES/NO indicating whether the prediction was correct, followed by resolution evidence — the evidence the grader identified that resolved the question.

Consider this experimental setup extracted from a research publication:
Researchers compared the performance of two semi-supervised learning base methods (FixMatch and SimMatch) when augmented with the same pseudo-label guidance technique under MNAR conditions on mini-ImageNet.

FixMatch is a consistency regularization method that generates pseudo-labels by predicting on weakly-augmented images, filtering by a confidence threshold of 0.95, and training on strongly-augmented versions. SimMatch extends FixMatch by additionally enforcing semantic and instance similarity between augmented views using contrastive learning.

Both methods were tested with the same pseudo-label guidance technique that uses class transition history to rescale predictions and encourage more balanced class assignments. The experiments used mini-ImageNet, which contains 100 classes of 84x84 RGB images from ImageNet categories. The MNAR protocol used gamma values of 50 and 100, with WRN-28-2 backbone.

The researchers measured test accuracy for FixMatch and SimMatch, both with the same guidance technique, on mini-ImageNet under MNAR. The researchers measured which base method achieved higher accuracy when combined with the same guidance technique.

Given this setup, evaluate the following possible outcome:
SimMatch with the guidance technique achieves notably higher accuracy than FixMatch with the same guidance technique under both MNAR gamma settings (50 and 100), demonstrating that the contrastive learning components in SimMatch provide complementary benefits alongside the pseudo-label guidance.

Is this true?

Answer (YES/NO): NO